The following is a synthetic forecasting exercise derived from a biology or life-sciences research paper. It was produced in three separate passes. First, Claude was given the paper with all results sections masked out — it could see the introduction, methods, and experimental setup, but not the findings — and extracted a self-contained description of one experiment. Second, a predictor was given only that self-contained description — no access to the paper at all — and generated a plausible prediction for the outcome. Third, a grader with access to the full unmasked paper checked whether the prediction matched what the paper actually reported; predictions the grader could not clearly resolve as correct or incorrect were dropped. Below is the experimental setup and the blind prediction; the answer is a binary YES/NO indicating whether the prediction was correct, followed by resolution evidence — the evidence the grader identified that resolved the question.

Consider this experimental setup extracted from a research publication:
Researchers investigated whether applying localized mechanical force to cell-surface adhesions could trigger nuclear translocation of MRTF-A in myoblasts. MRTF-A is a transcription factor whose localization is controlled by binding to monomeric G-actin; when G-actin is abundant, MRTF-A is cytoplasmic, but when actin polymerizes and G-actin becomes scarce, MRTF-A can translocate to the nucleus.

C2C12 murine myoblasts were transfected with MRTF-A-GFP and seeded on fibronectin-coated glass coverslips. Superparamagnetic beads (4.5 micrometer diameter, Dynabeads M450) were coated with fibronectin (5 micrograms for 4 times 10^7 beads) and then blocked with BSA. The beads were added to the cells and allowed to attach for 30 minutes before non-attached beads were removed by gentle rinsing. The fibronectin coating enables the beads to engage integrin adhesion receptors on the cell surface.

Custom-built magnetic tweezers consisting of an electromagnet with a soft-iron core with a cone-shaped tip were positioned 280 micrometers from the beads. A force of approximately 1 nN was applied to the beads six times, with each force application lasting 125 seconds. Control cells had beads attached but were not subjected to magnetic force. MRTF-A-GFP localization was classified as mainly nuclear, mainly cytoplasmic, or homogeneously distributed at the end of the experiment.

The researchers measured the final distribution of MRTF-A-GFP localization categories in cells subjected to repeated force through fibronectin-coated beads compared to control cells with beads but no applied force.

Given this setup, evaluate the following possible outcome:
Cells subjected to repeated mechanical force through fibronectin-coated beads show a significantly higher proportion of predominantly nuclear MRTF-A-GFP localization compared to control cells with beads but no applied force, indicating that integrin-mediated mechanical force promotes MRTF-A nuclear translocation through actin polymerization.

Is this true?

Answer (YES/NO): YES